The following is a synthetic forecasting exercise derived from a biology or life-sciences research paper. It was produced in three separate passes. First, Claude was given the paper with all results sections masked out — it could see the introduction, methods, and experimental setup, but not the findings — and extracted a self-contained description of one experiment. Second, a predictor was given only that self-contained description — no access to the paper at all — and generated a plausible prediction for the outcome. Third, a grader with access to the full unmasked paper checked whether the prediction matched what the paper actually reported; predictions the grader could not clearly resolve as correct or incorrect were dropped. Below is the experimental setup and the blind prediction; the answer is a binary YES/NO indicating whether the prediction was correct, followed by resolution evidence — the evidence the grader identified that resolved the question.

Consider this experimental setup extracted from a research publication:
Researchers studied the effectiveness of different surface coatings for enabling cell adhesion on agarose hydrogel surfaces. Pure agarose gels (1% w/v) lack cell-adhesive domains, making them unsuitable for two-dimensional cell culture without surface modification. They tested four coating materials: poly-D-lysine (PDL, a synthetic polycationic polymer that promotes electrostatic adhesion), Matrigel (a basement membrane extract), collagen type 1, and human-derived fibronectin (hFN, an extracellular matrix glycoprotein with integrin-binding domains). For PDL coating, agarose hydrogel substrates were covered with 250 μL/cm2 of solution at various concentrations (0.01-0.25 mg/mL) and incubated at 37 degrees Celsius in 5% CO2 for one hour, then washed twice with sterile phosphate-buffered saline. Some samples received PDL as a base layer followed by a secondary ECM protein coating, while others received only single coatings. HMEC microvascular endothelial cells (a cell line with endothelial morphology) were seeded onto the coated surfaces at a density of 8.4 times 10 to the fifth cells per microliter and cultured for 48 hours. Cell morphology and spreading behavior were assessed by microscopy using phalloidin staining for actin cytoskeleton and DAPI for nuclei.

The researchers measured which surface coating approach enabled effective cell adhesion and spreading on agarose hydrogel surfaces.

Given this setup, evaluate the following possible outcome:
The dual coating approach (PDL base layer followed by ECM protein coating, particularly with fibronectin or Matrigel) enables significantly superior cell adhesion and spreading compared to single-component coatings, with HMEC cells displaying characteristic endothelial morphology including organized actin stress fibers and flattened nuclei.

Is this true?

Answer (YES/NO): NO